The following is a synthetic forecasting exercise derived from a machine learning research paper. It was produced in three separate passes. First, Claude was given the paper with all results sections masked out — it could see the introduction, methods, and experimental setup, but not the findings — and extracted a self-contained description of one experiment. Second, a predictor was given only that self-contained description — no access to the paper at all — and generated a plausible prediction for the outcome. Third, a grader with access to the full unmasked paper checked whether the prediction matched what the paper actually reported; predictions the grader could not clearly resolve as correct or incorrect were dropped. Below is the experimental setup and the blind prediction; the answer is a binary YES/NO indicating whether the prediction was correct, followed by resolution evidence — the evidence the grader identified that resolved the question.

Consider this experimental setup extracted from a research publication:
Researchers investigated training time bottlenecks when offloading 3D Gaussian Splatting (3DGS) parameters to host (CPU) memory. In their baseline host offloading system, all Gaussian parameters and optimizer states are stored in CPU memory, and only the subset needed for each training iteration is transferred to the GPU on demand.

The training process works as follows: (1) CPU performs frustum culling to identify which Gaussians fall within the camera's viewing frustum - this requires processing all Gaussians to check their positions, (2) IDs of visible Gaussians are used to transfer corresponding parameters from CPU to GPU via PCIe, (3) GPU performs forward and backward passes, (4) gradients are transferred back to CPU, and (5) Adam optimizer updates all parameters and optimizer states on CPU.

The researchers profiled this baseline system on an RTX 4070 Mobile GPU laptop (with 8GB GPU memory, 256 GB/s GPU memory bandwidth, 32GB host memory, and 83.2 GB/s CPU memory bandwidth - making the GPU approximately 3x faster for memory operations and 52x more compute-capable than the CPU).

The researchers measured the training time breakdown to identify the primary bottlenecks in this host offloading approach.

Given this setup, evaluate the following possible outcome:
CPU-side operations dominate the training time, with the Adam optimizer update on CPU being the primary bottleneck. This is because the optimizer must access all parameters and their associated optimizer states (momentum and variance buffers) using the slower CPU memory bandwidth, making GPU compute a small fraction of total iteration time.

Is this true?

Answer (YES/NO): NO